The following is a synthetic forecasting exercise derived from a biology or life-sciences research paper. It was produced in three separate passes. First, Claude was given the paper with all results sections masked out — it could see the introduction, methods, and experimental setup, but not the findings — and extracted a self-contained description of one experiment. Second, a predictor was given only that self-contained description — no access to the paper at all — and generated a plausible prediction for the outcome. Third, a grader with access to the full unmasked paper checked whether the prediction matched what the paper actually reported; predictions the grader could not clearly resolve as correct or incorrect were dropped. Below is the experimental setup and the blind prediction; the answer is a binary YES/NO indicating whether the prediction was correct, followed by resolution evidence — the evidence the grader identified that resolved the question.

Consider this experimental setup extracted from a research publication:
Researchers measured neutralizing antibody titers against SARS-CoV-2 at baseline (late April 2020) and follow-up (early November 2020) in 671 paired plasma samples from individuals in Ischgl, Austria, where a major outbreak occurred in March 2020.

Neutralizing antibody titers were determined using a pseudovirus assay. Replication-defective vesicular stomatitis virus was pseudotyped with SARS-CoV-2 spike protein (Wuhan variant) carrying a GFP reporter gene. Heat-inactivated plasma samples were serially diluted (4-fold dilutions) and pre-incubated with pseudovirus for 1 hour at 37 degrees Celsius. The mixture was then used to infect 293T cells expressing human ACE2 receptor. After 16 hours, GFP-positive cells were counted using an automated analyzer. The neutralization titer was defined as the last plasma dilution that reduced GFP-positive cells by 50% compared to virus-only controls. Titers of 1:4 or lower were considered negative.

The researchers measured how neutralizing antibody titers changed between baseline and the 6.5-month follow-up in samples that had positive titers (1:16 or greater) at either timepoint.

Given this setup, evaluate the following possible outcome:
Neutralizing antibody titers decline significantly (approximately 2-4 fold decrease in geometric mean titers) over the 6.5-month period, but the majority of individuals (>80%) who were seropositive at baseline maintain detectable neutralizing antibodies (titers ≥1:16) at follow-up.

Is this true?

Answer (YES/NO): NO